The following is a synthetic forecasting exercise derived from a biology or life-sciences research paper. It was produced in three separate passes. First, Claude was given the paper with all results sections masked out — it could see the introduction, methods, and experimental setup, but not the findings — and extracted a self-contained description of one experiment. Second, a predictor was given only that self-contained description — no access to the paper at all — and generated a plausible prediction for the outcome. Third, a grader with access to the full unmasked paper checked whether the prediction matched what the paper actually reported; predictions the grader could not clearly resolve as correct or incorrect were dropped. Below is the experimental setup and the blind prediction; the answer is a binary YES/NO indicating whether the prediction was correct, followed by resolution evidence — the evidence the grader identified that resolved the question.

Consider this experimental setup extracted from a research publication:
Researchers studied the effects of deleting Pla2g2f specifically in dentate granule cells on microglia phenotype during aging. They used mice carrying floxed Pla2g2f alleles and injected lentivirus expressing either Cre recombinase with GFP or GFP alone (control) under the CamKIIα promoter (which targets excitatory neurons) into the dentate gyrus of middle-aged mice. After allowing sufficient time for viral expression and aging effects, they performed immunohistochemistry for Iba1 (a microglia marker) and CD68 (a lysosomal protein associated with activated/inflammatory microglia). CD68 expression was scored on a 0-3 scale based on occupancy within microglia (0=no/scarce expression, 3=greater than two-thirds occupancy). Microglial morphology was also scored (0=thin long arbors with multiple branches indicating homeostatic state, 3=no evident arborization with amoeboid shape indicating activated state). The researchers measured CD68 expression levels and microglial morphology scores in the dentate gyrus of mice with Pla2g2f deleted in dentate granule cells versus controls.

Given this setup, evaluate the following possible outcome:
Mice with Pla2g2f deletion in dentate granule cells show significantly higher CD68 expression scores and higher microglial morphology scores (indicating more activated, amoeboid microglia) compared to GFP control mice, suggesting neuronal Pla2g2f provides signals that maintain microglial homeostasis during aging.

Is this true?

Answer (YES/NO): YES